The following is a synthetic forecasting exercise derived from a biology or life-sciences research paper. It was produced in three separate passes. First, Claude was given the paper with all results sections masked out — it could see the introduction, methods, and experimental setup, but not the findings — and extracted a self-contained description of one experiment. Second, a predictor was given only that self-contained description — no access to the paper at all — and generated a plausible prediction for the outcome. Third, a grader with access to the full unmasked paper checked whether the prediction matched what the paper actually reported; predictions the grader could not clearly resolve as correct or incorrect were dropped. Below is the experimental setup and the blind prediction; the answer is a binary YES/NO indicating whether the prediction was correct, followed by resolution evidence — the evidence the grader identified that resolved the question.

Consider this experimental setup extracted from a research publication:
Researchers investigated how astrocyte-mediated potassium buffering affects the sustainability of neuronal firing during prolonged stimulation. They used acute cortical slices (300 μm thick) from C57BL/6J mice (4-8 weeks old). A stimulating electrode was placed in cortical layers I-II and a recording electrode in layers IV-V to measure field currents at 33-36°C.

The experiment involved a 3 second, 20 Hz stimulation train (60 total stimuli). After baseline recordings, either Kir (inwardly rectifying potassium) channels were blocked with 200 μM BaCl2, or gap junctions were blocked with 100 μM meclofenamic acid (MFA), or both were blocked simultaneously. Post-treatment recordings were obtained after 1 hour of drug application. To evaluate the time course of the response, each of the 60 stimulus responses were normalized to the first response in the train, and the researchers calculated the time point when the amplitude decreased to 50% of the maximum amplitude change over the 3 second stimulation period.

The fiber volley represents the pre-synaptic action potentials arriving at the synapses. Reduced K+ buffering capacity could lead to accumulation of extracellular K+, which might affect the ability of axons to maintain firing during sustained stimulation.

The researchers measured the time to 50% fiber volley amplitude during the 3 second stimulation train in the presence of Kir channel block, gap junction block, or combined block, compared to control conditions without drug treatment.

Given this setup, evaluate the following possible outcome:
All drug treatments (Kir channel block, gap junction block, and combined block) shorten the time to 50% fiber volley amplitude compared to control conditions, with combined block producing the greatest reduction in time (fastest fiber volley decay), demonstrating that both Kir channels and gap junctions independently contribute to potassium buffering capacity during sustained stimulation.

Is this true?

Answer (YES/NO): NO